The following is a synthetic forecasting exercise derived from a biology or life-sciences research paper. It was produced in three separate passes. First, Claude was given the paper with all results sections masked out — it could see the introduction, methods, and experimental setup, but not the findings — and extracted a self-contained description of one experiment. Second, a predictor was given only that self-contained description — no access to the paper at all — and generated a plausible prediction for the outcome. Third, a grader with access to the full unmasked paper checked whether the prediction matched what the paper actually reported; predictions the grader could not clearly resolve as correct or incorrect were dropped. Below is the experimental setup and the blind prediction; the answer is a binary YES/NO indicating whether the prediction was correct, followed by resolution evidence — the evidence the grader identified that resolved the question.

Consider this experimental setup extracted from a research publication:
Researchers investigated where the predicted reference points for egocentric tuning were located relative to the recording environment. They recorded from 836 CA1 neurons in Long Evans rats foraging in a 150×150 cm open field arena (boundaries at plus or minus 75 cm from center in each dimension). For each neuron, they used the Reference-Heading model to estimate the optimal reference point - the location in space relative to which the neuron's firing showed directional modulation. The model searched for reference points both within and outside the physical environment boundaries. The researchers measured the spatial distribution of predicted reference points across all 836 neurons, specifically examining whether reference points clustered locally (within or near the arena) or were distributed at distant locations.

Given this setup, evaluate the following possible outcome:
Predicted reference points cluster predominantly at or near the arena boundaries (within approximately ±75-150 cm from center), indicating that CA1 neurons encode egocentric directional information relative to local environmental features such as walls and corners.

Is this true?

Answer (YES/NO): NO